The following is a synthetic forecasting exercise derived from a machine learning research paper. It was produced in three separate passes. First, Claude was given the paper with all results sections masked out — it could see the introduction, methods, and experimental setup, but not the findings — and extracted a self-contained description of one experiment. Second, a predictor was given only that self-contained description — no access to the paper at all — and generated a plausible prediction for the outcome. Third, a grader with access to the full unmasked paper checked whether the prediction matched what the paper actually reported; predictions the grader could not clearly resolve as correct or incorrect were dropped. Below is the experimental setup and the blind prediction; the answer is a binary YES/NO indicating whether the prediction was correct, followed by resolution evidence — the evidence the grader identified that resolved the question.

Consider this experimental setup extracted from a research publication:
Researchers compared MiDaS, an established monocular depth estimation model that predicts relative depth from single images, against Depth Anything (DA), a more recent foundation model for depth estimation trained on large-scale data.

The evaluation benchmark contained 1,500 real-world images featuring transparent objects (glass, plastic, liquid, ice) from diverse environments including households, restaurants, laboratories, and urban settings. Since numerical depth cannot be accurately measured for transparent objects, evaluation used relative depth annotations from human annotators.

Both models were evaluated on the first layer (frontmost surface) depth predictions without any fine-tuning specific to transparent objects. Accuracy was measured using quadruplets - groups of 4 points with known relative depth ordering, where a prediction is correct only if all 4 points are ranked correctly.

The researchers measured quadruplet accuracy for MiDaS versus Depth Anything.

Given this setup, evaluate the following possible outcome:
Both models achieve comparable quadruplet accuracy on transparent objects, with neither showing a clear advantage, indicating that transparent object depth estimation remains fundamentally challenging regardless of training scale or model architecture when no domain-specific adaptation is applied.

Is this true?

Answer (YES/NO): YES